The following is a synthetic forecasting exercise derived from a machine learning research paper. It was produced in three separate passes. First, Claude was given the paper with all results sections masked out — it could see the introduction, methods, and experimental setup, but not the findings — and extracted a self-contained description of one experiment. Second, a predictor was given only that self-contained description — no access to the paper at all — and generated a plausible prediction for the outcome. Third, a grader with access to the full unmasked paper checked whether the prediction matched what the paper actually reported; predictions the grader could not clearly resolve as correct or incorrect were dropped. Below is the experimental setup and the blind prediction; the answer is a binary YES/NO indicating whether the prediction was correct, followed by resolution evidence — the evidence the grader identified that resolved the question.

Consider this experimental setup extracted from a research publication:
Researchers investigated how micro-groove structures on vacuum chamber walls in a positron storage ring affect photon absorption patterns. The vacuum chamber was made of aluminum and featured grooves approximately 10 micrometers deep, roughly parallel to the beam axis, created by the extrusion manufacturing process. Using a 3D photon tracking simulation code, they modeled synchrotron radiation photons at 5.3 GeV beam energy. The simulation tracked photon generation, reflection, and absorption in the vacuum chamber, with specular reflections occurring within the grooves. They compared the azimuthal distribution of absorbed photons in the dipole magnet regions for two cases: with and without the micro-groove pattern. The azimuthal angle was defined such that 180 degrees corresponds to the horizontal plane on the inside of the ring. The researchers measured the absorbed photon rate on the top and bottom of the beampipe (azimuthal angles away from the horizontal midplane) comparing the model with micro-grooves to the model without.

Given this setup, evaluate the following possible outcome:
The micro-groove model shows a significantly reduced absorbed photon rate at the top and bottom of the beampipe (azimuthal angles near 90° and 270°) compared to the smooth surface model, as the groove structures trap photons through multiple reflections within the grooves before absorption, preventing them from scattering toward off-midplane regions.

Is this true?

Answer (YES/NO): NO